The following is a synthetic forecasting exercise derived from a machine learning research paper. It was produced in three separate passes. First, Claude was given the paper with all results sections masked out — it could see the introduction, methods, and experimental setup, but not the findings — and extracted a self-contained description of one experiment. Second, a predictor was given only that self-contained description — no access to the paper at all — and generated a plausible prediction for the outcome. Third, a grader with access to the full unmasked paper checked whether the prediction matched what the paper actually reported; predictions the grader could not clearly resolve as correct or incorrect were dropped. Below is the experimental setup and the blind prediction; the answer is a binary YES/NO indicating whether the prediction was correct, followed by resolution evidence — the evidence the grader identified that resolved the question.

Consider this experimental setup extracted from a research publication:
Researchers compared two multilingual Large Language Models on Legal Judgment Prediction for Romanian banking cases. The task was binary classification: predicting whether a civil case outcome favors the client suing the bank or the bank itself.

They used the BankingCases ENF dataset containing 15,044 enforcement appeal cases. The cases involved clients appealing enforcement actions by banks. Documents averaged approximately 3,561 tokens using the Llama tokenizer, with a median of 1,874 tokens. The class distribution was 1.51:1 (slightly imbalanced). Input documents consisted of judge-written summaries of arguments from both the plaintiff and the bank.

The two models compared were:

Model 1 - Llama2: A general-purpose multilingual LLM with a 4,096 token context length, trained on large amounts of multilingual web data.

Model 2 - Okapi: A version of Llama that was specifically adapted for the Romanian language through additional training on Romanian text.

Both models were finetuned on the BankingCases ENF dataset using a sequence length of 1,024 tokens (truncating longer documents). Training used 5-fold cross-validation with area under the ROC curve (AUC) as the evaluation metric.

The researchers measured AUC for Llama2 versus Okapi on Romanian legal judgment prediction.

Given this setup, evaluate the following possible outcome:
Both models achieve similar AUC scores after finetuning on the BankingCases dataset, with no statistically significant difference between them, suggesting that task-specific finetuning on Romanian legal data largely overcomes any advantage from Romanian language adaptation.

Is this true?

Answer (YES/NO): YES